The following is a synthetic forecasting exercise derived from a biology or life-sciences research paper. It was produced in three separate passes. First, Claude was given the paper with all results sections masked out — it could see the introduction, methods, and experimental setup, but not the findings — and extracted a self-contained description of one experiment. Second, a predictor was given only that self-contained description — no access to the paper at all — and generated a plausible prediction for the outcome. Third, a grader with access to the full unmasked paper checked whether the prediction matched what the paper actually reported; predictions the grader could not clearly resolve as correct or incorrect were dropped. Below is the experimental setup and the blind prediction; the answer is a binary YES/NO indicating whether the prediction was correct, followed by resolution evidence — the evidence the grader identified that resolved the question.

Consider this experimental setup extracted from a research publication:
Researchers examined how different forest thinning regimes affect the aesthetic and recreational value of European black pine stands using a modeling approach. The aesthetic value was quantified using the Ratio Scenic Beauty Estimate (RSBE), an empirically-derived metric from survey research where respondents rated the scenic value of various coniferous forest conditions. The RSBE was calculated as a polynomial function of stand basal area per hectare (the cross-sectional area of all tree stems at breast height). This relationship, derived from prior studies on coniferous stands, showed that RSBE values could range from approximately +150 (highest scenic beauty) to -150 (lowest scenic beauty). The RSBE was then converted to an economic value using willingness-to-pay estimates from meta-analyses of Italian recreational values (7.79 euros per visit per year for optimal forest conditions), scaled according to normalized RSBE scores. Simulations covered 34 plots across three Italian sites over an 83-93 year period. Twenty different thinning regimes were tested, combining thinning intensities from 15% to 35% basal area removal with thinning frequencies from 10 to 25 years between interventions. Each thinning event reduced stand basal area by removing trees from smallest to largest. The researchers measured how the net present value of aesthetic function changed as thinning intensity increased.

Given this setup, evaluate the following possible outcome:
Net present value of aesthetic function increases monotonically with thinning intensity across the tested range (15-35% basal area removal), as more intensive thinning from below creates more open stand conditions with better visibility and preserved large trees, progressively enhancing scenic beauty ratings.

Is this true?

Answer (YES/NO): NO